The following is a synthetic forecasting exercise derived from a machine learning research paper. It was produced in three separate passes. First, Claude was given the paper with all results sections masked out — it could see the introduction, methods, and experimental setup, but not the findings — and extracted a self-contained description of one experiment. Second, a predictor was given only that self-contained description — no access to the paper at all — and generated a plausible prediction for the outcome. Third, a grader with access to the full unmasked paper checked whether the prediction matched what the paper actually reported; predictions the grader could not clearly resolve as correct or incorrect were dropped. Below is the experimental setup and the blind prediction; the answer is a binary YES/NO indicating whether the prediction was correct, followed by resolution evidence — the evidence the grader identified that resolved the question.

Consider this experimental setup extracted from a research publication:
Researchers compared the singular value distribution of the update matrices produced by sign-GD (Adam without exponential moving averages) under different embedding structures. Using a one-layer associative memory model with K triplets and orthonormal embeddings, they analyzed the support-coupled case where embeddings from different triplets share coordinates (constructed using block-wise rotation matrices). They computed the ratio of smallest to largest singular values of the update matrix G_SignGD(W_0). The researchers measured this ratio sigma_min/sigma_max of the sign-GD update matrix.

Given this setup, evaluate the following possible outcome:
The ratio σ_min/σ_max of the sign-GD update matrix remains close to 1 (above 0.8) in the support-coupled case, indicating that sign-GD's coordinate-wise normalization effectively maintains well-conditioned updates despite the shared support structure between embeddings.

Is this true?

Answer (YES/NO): NO